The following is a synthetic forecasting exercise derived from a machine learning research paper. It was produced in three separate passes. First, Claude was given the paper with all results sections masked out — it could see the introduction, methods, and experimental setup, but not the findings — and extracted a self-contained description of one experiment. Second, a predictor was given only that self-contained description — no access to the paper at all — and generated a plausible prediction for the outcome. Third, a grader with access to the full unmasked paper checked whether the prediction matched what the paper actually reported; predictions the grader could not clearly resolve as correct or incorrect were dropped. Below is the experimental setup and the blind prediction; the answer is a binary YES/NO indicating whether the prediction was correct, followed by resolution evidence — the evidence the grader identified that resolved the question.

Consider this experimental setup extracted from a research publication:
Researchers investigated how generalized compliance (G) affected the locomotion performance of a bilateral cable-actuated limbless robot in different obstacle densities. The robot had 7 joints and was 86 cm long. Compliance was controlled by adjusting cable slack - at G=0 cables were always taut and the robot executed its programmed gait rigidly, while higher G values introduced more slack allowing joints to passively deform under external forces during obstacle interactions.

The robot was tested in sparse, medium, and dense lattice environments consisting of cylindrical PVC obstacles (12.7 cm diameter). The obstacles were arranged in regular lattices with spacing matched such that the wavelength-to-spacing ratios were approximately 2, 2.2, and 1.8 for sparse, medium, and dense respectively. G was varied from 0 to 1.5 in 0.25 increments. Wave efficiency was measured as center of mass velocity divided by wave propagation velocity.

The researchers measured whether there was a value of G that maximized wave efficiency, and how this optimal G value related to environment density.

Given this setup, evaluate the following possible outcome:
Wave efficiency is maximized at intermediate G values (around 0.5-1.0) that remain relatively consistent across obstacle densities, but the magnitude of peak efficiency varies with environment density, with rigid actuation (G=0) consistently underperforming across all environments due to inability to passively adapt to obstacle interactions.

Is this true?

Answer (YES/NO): NO